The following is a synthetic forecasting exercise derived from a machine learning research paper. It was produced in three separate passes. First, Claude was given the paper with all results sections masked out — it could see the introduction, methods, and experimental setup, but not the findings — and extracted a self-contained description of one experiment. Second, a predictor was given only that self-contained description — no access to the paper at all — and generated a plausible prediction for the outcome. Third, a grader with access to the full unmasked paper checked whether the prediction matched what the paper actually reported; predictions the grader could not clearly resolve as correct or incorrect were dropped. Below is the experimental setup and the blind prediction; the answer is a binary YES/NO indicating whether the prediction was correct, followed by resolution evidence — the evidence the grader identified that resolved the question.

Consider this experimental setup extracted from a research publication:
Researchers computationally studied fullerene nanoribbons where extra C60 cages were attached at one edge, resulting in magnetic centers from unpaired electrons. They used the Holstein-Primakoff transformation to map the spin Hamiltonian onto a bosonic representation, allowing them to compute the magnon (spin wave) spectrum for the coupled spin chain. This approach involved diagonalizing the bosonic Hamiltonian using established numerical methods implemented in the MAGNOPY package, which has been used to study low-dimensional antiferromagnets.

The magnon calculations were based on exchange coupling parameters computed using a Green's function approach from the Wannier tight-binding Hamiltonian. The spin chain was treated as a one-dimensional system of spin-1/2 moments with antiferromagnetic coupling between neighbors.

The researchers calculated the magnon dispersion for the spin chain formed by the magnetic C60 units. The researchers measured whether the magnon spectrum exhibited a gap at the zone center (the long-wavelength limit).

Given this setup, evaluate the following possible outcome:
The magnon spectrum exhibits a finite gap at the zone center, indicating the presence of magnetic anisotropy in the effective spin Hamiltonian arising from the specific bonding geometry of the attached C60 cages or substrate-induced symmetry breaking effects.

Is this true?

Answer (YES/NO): NO